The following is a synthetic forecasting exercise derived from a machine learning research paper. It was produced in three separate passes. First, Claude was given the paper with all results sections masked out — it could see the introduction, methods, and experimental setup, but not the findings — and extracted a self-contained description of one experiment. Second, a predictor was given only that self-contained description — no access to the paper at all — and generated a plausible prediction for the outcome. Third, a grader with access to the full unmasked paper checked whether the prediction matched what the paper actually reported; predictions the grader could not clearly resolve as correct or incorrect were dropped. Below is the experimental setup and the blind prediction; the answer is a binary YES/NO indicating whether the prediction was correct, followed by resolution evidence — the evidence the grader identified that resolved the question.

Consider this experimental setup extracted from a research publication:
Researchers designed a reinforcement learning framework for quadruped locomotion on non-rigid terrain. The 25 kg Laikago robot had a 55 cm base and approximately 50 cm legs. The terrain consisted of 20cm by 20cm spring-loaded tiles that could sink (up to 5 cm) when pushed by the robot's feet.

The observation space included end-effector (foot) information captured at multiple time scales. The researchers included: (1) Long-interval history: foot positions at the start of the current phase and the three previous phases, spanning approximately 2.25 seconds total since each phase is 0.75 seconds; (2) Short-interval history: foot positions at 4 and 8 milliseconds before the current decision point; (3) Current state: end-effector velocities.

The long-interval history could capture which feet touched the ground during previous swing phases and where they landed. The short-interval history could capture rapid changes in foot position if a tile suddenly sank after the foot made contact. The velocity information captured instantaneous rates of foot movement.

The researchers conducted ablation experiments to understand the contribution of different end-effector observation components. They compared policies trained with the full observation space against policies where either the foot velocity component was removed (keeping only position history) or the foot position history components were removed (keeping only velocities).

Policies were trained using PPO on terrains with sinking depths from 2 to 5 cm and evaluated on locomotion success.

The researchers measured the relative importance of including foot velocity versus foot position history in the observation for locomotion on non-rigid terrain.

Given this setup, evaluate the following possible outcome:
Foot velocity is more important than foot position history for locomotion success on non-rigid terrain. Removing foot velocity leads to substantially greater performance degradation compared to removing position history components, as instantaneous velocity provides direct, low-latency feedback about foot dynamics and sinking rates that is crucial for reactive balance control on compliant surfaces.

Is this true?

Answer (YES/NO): NO